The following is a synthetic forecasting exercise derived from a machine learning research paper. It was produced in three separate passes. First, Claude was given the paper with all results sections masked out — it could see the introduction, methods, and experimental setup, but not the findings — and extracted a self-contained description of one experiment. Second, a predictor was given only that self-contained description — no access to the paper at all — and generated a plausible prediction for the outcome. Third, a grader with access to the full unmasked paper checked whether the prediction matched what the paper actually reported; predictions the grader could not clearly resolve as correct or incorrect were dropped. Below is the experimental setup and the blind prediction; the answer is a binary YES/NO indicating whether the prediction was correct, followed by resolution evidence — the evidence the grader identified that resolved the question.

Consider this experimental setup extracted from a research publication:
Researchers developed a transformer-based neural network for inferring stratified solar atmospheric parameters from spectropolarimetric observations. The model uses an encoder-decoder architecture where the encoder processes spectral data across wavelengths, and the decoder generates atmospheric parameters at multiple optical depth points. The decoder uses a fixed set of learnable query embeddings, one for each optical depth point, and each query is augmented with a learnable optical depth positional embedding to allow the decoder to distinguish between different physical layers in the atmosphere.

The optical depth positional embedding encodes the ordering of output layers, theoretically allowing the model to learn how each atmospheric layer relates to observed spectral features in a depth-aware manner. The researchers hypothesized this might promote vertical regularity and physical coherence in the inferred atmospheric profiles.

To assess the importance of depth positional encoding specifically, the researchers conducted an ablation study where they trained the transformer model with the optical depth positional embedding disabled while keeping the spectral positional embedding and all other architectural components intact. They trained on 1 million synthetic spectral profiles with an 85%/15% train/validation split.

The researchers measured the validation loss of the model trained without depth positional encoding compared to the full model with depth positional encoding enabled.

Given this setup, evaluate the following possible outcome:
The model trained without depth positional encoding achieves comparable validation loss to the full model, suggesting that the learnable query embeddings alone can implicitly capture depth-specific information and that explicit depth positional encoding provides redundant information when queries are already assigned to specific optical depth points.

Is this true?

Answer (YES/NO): YES